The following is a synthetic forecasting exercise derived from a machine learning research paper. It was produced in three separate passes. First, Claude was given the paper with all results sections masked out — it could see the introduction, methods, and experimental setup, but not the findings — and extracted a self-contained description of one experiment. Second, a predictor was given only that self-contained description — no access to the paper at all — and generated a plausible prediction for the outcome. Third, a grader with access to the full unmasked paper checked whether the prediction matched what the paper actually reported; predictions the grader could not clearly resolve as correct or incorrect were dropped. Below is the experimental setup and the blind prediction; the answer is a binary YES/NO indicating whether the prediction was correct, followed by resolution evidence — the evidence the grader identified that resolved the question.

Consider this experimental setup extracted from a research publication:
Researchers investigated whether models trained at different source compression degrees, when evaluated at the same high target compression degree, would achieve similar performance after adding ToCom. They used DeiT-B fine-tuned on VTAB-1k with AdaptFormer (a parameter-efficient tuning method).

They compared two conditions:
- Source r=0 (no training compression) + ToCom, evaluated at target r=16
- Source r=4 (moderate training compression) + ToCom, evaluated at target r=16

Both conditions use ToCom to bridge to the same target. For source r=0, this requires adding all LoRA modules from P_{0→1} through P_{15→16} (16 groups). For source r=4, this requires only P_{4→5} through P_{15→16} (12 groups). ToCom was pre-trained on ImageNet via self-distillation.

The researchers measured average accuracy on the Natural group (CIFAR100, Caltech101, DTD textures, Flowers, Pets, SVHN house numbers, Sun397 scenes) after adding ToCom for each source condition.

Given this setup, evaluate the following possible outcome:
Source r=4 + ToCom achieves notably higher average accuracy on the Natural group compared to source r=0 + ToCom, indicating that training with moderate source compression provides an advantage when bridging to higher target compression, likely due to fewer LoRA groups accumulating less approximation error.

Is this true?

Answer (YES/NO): NO